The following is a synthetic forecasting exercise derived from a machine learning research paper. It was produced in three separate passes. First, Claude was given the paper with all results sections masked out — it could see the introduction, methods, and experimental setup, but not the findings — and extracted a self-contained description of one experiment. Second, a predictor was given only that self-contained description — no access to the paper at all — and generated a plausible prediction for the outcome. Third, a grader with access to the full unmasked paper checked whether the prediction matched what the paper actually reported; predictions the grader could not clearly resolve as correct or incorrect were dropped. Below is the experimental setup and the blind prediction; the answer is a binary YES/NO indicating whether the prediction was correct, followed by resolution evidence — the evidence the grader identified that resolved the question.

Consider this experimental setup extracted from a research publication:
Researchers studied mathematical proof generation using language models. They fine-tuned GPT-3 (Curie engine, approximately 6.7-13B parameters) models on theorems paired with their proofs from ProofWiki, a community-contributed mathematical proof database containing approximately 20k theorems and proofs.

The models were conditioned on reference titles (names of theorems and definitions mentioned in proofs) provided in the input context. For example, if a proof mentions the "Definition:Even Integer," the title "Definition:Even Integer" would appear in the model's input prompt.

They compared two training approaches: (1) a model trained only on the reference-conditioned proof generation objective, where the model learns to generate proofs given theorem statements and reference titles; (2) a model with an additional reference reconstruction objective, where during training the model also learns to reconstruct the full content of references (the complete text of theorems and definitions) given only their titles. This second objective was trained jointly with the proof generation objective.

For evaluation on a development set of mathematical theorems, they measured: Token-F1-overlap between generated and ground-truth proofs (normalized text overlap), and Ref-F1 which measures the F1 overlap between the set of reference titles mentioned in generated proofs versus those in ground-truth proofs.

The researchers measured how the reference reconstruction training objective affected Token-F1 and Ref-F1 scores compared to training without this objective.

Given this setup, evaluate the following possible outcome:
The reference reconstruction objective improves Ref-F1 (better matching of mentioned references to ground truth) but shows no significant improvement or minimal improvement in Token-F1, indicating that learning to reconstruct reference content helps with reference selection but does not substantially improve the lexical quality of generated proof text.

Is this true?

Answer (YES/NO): NO